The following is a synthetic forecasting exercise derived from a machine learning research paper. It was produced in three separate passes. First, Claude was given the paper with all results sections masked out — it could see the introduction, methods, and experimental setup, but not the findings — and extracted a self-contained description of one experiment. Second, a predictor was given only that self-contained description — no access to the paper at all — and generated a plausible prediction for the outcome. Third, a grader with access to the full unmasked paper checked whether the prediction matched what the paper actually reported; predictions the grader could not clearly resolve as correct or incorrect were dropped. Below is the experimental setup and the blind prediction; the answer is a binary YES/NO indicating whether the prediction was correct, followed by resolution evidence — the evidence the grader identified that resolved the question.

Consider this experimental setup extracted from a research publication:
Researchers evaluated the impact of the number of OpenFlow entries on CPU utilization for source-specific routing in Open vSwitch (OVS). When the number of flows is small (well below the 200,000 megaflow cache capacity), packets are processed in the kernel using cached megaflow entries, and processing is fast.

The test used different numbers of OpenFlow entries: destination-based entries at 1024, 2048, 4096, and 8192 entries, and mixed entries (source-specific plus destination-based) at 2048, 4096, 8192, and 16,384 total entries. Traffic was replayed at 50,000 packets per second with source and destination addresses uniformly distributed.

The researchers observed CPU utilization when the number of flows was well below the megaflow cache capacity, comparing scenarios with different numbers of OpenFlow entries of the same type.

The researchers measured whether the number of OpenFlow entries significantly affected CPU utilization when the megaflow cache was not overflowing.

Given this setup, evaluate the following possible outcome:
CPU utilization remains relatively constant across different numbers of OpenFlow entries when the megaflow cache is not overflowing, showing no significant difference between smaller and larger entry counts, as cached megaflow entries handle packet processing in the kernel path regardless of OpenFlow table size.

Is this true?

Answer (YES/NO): YES